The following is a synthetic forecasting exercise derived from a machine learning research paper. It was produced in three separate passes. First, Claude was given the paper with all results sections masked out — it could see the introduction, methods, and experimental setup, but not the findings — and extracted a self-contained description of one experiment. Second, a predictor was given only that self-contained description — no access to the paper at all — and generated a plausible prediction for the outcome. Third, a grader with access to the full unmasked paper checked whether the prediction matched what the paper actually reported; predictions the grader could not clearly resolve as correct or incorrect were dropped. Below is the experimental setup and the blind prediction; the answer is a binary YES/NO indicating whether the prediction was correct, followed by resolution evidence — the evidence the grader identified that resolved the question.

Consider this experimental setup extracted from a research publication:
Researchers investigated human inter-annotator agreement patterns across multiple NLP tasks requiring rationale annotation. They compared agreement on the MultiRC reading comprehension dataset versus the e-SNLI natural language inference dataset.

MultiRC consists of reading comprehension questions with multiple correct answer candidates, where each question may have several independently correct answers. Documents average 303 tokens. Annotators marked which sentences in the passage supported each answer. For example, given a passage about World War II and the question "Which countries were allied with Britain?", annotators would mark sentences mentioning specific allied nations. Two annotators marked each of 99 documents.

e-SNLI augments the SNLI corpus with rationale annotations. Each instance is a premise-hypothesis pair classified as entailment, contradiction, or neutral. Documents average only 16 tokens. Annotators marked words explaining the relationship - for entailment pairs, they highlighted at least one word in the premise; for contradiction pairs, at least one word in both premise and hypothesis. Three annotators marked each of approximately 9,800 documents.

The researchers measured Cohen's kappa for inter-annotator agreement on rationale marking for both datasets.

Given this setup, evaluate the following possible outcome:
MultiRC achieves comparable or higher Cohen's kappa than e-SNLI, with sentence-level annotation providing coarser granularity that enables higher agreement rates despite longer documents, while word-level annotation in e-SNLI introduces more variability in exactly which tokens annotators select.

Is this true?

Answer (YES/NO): NO